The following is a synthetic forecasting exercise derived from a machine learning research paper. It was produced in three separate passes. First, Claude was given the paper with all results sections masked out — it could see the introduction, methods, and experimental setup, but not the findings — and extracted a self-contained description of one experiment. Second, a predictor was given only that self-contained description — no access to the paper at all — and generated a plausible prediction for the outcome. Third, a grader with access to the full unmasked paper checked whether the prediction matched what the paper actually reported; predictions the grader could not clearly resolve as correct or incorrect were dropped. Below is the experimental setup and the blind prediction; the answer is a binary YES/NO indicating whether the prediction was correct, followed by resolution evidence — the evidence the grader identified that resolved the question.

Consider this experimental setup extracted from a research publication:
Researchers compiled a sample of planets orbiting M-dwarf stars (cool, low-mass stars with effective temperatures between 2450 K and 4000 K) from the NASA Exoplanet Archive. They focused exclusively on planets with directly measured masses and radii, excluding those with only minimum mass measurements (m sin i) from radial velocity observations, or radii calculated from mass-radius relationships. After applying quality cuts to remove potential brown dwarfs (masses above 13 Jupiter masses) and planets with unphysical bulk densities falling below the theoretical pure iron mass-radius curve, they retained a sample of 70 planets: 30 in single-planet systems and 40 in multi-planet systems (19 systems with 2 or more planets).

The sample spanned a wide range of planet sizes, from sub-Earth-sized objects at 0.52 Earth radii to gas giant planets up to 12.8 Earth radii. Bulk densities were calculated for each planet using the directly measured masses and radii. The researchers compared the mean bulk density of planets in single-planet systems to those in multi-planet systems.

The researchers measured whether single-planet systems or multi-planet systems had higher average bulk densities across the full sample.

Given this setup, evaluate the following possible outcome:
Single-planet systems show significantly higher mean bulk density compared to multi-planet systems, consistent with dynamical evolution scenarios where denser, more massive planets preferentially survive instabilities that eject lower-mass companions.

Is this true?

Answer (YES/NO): NO